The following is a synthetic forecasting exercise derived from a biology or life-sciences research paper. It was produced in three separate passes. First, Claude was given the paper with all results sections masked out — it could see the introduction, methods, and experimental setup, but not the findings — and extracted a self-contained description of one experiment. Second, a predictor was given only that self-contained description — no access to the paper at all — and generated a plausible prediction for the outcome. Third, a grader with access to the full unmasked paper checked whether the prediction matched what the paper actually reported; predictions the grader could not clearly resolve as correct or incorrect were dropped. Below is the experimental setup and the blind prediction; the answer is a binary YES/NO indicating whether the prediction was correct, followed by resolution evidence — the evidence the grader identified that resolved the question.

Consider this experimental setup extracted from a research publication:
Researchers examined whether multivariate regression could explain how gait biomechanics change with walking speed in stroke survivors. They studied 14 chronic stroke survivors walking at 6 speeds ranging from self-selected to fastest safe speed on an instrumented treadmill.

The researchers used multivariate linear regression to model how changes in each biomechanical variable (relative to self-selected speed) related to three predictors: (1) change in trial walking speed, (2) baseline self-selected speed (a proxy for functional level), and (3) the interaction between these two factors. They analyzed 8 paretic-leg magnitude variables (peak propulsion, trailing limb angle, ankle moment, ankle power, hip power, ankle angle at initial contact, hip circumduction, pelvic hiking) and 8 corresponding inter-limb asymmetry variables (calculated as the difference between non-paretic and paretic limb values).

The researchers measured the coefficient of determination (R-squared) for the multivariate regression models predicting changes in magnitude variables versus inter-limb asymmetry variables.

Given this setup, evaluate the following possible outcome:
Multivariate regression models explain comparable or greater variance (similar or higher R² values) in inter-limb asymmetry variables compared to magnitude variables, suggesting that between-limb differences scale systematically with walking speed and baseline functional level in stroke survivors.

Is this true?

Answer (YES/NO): NO